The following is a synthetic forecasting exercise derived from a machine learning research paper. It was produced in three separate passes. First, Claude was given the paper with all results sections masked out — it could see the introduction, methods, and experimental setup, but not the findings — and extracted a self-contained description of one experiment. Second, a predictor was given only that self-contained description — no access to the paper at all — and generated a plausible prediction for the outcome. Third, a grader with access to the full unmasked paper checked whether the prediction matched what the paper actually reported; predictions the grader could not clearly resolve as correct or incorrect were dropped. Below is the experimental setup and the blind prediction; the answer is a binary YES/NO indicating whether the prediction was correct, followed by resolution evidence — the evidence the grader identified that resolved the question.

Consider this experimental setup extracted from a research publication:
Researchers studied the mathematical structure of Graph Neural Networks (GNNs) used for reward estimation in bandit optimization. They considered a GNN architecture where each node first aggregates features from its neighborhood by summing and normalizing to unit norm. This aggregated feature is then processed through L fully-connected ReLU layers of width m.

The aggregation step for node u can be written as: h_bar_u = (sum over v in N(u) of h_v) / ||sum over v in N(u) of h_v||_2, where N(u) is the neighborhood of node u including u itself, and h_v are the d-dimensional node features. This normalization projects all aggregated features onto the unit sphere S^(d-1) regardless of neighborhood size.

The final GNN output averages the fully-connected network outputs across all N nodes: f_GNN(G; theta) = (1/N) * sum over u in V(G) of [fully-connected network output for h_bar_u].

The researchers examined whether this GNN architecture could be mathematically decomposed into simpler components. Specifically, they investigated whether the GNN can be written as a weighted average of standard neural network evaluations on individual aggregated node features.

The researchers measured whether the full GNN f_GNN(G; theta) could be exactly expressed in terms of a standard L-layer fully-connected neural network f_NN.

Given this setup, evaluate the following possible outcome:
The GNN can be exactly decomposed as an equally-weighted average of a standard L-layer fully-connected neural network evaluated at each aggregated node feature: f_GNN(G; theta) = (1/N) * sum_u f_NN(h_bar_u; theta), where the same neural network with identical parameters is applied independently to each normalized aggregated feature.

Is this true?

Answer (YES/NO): YES